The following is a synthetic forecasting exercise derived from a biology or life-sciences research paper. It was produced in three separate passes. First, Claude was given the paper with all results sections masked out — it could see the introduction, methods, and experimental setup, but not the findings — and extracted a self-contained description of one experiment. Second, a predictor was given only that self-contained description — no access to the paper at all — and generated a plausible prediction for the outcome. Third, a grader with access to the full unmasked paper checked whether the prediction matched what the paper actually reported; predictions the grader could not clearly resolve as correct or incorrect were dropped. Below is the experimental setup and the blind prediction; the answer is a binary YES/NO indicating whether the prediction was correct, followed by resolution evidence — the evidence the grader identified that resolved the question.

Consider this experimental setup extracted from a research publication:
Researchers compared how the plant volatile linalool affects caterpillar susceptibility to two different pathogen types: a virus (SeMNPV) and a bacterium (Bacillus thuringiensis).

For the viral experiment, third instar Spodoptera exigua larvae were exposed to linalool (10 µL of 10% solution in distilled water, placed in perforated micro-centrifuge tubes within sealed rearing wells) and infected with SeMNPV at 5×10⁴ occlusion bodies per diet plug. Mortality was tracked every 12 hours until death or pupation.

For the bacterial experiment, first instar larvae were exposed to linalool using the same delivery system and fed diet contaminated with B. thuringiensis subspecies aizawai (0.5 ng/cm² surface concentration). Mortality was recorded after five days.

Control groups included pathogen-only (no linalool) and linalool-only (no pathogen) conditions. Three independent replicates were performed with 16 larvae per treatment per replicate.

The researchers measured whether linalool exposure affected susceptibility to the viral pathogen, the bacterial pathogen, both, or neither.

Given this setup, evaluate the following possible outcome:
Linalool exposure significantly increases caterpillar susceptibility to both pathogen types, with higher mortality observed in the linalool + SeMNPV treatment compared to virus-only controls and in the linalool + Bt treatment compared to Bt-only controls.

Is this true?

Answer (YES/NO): NO